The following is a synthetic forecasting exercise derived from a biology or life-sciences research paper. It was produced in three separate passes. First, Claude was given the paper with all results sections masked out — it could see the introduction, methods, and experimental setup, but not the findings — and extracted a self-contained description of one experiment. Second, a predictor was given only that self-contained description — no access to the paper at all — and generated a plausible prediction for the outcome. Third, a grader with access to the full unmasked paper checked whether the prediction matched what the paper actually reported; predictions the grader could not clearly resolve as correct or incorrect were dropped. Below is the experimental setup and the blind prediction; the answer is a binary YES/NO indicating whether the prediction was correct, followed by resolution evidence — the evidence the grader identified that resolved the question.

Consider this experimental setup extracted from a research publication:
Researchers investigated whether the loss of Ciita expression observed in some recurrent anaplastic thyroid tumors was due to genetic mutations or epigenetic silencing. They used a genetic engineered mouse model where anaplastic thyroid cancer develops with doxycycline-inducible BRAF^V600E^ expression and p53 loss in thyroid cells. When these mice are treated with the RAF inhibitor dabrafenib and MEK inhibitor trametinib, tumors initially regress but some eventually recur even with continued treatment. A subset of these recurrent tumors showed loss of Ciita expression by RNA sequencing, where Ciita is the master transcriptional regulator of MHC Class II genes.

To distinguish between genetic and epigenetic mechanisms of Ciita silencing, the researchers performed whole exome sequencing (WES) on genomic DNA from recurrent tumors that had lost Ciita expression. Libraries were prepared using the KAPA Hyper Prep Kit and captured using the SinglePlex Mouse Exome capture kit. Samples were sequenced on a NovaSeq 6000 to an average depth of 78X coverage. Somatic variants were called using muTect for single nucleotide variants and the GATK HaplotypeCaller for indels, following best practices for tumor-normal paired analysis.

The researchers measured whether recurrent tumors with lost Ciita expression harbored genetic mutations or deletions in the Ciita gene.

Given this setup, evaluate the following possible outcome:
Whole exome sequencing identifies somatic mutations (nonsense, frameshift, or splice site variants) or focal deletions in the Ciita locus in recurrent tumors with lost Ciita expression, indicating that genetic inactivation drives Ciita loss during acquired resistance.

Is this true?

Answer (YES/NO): NO